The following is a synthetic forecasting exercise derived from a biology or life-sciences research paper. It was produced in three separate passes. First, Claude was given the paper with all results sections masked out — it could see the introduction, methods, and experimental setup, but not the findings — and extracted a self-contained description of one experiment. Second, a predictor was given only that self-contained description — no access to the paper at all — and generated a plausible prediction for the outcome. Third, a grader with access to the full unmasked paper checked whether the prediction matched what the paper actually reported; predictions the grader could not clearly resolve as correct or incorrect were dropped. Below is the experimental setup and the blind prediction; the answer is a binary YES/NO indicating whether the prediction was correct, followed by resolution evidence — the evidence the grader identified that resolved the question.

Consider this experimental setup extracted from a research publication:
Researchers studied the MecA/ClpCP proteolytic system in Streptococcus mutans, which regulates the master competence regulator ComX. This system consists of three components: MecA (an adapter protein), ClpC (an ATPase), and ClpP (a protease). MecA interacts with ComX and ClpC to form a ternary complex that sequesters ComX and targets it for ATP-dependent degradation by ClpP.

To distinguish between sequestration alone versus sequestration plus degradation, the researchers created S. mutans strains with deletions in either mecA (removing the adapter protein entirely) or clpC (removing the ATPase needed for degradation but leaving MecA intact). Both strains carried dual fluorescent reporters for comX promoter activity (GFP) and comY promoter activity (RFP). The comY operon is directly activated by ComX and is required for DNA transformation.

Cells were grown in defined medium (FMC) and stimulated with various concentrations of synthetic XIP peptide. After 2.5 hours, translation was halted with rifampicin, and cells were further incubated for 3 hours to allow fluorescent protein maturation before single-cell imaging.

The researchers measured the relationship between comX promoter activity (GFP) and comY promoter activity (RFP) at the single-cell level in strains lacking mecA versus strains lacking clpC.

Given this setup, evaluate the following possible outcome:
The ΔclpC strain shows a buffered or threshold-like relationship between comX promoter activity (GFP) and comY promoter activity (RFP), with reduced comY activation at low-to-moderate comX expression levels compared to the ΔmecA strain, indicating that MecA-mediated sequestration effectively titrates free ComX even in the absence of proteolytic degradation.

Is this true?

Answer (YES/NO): YES